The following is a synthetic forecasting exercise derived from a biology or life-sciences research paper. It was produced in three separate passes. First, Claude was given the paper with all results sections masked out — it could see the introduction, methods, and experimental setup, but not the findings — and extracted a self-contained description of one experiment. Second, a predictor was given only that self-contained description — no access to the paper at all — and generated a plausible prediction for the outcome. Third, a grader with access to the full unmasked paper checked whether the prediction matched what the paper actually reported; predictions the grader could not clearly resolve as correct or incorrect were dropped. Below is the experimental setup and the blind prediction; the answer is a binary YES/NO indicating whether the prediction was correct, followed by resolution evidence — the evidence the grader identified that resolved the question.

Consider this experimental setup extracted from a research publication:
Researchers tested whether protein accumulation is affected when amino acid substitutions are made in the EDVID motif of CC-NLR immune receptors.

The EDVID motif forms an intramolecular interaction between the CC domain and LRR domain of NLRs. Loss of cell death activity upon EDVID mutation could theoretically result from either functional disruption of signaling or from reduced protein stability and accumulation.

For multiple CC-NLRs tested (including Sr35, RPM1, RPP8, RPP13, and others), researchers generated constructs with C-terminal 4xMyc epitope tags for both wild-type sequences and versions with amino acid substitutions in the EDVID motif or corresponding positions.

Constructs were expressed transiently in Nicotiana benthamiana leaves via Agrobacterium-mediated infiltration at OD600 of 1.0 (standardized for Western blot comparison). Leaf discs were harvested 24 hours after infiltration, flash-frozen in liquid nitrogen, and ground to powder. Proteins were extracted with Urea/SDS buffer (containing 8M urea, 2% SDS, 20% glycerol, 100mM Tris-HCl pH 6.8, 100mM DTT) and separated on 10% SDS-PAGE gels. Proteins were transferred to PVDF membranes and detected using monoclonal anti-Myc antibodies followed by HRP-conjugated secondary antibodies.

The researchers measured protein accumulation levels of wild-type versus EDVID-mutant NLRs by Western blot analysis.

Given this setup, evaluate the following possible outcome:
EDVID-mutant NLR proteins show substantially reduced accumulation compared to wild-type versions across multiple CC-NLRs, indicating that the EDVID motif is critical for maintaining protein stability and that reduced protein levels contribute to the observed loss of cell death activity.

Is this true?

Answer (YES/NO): NO